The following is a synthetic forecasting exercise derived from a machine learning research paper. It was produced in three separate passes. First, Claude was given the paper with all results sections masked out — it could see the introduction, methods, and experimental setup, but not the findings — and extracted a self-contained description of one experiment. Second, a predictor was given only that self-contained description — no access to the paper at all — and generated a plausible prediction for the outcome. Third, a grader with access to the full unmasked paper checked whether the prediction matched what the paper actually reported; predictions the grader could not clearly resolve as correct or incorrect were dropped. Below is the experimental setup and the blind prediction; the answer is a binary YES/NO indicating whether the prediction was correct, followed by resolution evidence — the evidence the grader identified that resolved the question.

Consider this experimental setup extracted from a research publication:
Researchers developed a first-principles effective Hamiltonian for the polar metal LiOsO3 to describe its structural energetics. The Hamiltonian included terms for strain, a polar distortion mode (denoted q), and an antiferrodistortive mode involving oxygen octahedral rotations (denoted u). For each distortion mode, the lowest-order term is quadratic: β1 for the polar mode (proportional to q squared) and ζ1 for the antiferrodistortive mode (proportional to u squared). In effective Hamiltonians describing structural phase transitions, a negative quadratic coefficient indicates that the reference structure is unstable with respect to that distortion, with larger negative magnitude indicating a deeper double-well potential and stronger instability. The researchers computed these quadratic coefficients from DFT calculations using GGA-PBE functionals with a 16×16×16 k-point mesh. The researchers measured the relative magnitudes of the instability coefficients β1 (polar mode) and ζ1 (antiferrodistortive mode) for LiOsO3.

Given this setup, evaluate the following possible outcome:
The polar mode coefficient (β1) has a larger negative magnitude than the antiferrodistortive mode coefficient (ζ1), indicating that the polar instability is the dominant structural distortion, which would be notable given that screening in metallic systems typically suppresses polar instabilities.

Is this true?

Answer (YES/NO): NO